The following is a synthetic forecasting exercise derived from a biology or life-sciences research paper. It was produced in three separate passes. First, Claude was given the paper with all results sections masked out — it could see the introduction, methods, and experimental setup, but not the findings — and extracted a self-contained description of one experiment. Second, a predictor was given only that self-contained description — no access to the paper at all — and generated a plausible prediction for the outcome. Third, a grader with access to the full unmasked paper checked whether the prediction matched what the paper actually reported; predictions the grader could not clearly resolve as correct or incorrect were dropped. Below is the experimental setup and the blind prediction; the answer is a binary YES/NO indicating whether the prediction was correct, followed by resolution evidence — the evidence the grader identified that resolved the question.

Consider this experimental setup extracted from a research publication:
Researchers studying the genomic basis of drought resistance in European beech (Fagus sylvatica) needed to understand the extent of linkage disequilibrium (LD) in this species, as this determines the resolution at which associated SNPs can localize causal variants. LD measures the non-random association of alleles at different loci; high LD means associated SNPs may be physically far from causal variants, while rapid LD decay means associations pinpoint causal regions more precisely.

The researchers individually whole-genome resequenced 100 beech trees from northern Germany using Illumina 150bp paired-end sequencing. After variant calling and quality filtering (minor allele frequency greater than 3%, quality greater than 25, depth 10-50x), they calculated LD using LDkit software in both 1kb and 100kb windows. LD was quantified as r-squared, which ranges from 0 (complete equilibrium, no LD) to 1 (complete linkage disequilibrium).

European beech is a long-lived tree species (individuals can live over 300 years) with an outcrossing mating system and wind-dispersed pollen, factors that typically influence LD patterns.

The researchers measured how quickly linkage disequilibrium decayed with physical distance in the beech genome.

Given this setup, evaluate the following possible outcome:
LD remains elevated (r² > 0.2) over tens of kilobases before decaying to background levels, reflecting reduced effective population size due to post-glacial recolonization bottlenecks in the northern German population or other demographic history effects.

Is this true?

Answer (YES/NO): NO